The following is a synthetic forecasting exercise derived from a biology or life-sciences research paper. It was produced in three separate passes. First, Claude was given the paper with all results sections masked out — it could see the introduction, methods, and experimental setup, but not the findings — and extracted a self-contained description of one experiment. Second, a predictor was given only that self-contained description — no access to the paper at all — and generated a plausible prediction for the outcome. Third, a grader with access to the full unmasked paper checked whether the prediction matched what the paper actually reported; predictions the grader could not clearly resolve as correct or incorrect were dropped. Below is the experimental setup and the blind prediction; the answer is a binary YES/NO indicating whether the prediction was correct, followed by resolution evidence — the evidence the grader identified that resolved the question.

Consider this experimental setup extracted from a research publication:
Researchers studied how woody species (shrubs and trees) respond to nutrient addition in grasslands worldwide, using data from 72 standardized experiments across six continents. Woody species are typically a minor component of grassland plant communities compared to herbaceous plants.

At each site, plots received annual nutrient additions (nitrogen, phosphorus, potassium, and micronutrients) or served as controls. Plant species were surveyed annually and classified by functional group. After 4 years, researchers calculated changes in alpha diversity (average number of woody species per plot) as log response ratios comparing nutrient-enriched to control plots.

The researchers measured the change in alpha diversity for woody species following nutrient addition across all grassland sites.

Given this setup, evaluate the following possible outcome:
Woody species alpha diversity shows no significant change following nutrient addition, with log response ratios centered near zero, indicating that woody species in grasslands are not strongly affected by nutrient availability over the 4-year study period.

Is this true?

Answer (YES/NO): NO